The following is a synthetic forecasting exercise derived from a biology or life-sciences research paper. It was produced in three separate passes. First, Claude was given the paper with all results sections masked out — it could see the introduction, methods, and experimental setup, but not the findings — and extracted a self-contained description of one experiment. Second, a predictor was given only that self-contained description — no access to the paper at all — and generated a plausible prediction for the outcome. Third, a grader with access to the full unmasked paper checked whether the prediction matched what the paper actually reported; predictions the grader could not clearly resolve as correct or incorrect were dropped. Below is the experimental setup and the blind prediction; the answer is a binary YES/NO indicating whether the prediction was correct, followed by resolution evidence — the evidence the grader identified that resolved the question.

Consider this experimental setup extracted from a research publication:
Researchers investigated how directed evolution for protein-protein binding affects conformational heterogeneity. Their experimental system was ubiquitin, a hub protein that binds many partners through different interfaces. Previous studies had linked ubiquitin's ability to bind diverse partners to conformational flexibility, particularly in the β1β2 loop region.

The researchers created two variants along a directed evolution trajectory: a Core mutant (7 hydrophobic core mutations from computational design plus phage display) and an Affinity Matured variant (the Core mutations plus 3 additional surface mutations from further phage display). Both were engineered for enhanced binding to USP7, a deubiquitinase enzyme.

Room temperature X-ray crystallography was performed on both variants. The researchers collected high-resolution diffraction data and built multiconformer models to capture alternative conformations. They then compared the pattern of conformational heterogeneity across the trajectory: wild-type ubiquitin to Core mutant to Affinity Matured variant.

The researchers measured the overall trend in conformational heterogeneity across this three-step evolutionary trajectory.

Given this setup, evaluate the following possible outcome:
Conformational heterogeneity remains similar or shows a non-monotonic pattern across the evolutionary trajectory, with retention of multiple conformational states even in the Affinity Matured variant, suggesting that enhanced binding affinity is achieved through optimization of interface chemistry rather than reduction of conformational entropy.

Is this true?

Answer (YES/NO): NO